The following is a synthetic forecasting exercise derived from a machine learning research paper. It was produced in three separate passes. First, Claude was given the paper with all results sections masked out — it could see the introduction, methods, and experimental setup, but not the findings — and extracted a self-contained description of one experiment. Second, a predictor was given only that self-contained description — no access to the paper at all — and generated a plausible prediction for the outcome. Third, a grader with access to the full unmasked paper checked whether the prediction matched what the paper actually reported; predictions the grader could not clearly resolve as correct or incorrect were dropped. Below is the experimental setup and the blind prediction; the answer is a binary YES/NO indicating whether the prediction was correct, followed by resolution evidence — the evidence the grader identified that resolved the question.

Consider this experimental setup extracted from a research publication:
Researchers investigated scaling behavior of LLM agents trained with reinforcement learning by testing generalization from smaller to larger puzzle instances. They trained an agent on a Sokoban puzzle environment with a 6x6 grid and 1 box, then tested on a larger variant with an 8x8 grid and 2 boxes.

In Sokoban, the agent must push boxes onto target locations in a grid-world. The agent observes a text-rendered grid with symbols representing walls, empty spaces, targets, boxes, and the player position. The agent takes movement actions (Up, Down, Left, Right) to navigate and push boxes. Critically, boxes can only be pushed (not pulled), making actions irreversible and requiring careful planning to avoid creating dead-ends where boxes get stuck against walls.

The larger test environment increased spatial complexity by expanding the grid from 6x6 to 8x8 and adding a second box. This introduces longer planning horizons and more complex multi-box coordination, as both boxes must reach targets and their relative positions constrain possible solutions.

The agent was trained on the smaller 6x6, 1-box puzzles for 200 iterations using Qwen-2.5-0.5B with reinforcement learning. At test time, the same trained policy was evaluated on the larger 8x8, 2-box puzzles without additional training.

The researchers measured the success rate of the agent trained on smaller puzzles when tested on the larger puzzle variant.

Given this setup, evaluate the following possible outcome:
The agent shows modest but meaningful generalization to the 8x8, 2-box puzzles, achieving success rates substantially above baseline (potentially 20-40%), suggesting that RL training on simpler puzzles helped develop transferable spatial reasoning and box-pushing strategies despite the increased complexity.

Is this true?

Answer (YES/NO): NO